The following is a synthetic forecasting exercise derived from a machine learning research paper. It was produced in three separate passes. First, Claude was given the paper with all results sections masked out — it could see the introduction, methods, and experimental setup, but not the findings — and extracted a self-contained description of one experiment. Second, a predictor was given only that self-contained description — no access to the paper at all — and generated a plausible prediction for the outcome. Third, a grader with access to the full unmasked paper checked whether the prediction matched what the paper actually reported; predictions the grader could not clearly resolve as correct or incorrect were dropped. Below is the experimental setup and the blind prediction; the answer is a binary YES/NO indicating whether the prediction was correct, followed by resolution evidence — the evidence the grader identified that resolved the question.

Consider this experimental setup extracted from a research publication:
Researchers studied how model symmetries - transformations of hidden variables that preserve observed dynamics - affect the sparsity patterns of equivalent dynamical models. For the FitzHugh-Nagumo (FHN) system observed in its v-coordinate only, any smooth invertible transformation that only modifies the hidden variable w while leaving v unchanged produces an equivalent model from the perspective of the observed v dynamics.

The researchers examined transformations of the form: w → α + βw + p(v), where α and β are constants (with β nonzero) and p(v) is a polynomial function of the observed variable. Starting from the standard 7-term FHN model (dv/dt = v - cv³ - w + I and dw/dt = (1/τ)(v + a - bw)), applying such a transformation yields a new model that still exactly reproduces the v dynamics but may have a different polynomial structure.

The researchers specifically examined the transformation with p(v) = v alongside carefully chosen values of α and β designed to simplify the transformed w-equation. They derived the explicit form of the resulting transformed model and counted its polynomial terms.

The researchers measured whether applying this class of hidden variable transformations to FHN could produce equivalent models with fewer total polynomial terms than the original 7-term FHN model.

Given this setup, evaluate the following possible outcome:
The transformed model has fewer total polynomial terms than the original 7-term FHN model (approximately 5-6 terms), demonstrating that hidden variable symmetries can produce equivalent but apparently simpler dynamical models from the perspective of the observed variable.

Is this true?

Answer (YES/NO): YES